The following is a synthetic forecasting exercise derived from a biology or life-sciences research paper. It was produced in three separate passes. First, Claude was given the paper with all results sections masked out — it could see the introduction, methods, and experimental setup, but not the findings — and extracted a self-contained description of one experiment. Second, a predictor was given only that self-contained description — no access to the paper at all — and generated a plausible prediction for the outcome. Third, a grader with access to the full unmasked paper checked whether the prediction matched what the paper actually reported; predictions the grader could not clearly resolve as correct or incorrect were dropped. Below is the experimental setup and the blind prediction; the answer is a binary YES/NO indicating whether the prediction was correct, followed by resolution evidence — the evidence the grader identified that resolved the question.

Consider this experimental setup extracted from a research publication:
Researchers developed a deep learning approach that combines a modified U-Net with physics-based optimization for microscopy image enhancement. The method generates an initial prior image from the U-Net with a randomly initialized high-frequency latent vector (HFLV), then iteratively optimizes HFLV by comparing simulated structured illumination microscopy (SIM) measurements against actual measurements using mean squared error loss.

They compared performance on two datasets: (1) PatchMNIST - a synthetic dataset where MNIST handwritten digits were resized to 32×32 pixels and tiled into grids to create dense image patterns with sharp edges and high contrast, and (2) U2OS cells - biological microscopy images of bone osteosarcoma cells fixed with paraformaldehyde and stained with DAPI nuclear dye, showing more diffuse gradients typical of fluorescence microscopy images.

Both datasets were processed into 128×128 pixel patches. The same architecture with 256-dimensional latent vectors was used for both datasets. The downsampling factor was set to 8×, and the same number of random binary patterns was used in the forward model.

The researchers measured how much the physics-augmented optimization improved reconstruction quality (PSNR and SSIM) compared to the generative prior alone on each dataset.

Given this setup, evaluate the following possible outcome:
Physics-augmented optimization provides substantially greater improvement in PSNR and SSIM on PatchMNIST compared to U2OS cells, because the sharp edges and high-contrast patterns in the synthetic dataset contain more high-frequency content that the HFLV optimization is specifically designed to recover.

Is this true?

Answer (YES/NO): NO